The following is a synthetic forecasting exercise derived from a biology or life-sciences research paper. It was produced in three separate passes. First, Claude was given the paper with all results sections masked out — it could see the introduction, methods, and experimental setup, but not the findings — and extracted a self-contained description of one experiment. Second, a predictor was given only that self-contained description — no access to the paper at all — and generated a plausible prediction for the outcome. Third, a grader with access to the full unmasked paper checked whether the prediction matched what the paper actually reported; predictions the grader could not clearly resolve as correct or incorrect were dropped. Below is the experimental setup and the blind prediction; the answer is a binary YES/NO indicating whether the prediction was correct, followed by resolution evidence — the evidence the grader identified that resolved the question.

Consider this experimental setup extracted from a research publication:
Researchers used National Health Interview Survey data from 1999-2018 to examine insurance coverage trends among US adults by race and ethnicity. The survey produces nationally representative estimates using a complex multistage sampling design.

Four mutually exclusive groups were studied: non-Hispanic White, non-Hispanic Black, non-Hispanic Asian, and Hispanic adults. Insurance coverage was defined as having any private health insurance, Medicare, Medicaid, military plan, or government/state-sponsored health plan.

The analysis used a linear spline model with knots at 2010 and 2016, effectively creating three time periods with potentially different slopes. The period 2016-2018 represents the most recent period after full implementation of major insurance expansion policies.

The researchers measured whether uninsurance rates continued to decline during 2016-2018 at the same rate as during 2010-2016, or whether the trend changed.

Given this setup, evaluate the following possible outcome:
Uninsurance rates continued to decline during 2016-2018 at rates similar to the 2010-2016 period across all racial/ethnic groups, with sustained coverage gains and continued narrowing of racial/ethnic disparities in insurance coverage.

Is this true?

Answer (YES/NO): NO